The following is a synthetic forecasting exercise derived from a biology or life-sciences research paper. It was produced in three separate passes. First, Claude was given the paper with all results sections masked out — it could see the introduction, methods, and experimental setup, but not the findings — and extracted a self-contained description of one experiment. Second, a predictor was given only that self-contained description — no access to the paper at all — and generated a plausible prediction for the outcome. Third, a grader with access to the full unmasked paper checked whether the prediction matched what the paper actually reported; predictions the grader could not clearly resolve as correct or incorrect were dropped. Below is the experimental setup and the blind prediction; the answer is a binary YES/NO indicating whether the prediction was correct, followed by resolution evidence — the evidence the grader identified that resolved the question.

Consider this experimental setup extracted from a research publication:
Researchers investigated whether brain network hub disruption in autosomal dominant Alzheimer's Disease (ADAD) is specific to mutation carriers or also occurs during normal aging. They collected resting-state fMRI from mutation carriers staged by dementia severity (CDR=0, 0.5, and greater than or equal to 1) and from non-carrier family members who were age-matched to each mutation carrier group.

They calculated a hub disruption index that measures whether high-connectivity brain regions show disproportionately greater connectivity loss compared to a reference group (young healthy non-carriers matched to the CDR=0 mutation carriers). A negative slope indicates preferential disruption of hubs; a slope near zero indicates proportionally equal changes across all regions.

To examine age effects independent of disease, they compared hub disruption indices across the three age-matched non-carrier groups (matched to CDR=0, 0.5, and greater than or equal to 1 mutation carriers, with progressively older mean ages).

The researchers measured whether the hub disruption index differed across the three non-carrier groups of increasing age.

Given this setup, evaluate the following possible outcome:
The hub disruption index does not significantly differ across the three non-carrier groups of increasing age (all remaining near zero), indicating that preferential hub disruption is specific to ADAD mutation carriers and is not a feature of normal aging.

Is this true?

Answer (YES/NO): YES